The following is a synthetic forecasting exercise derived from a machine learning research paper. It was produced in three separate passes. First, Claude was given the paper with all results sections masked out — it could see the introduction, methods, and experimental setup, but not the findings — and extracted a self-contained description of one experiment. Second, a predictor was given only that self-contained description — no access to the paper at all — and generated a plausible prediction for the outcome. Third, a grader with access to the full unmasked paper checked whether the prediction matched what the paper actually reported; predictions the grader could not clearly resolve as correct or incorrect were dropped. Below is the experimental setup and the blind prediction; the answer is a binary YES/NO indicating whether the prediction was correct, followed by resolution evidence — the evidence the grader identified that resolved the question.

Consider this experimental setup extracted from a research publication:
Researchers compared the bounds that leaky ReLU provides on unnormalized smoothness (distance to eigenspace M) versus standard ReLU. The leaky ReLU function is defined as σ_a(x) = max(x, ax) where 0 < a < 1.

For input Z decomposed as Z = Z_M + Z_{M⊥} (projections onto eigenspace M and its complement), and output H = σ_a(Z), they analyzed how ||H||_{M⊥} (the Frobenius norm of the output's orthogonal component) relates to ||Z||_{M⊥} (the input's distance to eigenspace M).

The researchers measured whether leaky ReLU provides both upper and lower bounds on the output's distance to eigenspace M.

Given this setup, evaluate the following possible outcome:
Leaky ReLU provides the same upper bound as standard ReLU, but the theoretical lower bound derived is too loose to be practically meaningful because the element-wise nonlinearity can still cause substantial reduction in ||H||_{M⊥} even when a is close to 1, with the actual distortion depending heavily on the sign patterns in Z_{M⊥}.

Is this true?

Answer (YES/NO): NO